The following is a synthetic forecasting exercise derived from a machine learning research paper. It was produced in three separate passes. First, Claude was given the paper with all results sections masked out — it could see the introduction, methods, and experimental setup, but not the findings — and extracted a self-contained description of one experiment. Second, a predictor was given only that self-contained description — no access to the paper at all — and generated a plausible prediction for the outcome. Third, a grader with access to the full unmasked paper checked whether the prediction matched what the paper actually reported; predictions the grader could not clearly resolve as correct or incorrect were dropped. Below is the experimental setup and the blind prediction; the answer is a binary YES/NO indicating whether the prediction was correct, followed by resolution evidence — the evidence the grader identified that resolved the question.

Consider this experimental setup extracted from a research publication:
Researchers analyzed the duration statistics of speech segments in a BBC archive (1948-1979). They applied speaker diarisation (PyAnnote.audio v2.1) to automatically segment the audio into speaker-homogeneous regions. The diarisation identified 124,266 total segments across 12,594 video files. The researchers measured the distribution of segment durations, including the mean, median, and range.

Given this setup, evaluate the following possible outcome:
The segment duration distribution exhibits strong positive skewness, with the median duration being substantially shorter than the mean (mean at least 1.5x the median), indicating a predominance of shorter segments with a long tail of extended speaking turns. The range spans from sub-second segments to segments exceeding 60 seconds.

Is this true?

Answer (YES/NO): YES